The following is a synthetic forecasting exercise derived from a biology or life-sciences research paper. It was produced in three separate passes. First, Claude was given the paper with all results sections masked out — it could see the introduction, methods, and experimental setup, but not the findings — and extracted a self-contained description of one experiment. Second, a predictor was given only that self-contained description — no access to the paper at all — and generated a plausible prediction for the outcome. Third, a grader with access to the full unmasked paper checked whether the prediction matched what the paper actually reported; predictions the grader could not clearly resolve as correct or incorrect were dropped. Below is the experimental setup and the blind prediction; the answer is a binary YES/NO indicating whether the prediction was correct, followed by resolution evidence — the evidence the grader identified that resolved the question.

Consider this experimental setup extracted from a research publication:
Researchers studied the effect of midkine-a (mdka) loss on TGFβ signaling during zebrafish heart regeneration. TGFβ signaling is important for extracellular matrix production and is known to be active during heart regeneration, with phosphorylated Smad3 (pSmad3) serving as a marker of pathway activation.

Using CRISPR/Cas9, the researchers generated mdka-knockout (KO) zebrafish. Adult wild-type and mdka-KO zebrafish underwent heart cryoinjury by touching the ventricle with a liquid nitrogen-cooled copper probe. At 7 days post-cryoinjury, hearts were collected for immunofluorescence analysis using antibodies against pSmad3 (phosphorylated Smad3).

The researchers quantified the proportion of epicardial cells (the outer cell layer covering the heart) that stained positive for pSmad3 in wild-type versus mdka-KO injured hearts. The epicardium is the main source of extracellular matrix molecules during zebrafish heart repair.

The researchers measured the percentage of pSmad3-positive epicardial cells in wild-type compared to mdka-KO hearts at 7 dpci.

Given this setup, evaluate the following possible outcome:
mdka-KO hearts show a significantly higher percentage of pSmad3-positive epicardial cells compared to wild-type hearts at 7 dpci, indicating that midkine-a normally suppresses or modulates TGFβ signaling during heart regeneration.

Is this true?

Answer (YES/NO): NO